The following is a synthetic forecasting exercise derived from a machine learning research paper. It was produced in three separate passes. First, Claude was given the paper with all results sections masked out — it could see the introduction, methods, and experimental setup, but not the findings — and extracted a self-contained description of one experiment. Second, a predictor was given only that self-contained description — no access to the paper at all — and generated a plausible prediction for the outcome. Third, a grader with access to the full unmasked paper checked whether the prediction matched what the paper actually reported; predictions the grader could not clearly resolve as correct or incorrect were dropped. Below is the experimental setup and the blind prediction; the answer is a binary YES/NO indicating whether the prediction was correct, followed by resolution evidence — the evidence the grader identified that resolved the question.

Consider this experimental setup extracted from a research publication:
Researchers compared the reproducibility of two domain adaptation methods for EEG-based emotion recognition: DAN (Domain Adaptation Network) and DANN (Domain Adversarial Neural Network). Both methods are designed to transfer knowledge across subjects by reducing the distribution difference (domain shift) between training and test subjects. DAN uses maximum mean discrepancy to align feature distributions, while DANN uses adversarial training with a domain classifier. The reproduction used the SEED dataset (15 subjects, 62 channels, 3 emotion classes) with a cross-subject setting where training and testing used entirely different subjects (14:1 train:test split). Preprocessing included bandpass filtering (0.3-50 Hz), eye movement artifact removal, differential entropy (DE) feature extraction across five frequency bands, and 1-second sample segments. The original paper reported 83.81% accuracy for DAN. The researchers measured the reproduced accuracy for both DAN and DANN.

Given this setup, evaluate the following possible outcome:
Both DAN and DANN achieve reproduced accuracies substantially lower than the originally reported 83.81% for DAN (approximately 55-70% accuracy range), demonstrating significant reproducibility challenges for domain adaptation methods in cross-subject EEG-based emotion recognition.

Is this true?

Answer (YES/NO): NO